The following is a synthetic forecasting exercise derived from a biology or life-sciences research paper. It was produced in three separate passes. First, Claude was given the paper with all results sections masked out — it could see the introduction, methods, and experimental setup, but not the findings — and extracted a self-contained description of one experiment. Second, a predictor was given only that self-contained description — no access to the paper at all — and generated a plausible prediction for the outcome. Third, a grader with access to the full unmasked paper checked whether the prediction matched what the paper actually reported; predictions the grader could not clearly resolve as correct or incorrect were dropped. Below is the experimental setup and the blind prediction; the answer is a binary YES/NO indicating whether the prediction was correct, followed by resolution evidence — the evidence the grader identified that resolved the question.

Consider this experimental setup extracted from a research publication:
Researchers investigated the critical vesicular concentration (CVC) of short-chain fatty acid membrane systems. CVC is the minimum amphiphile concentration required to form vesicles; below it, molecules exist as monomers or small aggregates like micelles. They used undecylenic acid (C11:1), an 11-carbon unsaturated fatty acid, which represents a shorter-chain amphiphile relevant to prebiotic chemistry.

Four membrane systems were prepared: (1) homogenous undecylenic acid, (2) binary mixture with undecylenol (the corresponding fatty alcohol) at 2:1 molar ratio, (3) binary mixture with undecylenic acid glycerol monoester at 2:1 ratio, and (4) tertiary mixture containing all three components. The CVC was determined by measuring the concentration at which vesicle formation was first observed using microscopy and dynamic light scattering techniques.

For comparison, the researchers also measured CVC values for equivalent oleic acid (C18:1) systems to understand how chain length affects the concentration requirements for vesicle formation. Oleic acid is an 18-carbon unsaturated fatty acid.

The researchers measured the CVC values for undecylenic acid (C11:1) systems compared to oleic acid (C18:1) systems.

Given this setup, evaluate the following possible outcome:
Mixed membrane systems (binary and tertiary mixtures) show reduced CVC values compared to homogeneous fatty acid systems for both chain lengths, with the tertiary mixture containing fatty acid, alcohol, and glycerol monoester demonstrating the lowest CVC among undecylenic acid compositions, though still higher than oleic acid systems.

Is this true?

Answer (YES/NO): NO